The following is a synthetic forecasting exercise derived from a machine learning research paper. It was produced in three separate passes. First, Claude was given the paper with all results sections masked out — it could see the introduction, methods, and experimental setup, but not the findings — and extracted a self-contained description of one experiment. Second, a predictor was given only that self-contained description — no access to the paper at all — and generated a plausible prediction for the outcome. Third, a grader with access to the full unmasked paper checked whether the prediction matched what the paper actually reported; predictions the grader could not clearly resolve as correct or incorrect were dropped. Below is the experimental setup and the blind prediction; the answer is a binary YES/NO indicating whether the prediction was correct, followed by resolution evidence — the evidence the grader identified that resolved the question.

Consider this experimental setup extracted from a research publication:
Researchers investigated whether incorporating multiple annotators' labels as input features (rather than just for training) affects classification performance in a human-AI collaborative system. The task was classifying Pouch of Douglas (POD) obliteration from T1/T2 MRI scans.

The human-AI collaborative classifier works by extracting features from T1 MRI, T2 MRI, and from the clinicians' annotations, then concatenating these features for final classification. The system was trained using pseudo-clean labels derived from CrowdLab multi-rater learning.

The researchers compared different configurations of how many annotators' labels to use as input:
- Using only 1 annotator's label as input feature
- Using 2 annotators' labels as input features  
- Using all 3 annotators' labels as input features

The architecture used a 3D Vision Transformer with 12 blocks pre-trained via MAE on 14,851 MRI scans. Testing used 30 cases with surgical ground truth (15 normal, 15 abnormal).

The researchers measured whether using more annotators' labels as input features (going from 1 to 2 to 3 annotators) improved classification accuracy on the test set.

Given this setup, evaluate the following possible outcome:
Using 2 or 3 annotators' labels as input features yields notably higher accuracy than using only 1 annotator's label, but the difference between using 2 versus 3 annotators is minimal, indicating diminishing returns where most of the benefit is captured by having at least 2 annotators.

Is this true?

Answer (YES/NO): NO